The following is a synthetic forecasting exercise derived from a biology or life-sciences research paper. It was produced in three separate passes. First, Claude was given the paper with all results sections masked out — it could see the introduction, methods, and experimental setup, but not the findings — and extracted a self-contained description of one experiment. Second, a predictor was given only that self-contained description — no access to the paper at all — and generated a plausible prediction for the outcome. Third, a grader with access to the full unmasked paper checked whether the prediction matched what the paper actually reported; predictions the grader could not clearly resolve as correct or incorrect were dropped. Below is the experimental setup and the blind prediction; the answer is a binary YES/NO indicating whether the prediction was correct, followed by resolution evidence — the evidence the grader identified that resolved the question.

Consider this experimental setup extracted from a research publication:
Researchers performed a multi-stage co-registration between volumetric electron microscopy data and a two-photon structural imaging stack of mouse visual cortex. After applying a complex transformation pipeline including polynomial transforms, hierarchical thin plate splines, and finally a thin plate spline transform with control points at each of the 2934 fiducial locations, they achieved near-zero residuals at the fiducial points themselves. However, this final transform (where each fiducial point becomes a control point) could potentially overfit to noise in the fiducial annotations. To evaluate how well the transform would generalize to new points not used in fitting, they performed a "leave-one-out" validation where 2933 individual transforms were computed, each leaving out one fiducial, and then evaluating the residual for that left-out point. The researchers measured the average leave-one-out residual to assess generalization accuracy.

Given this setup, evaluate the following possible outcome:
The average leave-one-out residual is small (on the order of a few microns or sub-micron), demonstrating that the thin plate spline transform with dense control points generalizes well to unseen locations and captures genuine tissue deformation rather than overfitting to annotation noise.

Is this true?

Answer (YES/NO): YES